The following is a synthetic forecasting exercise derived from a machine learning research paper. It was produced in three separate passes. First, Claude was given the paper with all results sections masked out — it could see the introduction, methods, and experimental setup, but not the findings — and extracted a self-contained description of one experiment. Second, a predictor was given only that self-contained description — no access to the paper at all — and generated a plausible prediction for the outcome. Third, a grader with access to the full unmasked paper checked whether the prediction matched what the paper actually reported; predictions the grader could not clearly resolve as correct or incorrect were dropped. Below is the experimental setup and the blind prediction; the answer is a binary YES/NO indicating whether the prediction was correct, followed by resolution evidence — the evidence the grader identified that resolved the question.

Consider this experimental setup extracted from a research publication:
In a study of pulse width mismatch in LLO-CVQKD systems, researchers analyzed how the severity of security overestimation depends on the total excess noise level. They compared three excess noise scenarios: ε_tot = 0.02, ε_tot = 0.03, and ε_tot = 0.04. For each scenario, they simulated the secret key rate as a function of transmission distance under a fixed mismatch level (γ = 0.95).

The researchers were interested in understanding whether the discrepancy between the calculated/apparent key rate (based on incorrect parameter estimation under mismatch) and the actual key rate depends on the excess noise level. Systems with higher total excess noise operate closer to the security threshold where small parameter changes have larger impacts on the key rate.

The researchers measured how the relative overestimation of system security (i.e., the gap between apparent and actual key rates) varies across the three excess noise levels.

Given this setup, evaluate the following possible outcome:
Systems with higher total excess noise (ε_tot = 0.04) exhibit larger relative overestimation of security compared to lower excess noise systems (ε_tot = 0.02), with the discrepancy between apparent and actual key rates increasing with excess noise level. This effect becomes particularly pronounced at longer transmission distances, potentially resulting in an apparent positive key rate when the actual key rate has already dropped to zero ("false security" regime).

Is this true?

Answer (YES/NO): YES